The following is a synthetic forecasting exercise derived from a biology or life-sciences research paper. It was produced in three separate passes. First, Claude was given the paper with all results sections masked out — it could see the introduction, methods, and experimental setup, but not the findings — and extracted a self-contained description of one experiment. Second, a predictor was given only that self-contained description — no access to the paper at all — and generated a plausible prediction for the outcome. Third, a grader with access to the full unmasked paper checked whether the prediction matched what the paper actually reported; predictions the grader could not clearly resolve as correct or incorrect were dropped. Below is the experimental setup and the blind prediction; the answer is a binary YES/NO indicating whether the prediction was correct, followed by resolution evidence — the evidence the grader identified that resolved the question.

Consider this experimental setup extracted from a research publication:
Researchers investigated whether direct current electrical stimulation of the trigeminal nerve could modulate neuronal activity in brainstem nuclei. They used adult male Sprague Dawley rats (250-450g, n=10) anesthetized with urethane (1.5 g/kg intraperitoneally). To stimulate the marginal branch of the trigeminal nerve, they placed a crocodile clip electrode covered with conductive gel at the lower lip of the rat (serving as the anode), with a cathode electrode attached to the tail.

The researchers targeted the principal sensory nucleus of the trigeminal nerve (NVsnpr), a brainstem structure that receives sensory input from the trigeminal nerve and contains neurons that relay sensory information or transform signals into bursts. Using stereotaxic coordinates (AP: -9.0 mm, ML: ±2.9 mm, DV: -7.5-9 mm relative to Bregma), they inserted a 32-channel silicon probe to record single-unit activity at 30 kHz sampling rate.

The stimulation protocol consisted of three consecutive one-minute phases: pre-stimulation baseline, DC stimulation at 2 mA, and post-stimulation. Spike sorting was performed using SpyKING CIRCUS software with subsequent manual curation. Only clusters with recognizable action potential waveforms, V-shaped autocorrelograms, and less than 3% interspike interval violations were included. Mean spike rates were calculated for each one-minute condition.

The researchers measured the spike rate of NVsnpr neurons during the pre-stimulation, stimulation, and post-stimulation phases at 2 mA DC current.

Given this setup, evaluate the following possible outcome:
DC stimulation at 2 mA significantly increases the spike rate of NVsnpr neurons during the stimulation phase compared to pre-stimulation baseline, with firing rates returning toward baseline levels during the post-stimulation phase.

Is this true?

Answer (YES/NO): YES